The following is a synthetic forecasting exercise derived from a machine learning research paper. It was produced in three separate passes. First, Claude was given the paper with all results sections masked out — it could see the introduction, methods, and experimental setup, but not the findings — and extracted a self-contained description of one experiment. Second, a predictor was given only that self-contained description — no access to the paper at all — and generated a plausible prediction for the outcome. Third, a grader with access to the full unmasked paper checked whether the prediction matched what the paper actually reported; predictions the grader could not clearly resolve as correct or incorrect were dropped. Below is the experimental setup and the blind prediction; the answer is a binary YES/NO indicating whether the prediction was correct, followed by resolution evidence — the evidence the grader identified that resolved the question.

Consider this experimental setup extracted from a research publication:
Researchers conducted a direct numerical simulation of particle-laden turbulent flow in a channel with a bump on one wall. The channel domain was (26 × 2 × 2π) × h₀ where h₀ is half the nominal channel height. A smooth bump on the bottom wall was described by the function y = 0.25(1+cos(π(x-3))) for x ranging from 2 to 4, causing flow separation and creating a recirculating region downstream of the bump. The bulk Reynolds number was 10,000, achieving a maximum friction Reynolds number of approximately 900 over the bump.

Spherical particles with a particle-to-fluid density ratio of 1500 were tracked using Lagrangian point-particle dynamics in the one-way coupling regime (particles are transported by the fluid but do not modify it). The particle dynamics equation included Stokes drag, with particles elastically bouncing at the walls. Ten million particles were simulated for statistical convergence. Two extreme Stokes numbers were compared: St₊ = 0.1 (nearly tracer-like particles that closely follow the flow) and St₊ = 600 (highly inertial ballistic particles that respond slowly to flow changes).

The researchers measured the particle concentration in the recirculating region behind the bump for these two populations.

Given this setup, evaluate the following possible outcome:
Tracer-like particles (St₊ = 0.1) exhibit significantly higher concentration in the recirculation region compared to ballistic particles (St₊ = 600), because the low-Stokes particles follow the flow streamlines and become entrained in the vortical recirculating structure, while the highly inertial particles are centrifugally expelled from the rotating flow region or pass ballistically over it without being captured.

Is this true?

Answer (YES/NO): NO